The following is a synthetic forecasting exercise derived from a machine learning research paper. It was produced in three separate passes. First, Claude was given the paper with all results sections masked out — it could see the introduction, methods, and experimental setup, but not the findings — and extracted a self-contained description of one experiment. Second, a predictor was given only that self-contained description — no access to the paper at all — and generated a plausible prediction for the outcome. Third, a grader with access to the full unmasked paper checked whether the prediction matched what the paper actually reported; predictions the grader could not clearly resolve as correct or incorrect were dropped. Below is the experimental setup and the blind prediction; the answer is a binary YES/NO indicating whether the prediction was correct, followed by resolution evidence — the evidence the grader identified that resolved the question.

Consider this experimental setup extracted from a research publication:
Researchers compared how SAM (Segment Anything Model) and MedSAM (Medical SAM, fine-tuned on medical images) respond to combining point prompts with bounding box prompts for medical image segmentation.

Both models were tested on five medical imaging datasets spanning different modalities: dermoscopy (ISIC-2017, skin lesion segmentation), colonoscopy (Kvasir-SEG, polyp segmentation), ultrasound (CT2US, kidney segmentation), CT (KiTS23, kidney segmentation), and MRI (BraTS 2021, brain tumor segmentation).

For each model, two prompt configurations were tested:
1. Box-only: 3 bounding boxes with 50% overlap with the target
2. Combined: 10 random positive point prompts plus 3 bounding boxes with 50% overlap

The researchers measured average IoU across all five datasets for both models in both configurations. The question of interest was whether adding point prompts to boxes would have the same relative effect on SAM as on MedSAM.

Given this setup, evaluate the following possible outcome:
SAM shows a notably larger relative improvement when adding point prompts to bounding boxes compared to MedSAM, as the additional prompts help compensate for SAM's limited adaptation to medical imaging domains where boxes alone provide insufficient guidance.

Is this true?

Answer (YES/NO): NO